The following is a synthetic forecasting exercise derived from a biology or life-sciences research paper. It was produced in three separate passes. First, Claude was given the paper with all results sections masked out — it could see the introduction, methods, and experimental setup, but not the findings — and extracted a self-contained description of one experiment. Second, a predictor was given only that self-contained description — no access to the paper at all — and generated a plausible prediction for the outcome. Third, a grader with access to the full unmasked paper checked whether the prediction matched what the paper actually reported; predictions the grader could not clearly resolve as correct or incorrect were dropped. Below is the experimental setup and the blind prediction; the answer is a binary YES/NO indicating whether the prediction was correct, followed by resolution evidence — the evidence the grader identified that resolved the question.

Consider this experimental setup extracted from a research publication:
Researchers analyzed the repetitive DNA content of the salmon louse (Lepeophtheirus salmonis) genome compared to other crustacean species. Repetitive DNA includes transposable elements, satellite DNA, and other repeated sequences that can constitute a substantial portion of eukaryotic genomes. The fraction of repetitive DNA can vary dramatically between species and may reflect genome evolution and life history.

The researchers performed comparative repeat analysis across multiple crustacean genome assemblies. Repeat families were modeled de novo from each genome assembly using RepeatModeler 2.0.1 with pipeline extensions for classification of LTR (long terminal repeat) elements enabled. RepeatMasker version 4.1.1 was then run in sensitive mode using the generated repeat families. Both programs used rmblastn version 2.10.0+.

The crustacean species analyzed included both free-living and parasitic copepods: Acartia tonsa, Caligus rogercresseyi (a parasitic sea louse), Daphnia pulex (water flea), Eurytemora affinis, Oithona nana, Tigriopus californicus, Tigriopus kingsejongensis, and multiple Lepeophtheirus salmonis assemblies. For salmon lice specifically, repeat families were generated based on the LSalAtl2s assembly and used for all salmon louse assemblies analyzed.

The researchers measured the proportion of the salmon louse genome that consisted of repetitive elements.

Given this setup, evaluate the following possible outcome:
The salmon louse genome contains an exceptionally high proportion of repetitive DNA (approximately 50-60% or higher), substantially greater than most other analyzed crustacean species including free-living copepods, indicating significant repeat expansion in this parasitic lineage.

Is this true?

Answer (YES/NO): YES